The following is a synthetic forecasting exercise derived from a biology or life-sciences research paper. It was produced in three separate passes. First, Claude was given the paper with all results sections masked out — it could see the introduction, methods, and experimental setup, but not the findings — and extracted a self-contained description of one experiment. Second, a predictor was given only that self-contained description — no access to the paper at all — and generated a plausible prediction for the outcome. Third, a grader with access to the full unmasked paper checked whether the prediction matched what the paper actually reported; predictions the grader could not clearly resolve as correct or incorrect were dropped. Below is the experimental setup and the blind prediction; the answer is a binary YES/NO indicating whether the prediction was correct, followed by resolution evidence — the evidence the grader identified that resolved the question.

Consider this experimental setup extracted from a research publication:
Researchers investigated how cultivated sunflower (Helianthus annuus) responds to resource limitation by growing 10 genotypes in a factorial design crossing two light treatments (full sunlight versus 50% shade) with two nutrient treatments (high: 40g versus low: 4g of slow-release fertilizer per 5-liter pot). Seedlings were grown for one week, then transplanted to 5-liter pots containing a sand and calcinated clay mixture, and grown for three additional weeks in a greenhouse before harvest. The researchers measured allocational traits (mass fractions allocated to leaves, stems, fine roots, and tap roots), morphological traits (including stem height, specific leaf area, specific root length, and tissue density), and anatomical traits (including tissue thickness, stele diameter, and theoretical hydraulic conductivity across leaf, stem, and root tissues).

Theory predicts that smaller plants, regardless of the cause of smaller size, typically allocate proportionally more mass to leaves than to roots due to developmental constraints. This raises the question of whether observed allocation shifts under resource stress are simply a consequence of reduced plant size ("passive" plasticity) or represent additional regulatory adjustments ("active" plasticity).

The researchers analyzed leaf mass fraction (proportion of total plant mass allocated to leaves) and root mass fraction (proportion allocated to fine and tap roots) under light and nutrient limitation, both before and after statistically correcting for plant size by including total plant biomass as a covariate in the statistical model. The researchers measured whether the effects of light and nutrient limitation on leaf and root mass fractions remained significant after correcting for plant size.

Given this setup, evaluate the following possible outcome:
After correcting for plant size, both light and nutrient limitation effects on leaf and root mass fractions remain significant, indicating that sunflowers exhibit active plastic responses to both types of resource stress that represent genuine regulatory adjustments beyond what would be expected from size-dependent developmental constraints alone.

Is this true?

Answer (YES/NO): YES